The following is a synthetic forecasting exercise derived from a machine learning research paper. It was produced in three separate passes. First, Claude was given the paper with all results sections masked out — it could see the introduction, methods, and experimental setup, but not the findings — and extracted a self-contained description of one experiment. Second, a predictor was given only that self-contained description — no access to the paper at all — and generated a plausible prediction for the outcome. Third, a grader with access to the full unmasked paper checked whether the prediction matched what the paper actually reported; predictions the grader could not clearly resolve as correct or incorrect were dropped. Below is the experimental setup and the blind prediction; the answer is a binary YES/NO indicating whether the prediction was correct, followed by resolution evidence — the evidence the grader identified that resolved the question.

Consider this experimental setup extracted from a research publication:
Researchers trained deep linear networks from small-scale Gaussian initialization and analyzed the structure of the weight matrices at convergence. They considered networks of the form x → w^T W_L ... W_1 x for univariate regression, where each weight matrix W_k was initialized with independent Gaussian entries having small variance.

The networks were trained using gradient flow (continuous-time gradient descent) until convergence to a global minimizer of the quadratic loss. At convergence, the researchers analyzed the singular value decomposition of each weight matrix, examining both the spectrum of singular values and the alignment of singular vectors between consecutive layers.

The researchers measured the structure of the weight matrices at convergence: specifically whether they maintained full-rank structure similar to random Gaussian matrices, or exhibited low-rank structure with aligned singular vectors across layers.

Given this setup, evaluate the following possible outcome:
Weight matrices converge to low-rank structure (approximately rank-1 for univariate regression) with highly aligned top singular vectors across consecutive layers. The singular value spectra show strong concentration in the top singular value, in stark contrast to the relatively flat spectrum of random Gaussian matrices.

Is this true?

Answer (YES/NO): YES